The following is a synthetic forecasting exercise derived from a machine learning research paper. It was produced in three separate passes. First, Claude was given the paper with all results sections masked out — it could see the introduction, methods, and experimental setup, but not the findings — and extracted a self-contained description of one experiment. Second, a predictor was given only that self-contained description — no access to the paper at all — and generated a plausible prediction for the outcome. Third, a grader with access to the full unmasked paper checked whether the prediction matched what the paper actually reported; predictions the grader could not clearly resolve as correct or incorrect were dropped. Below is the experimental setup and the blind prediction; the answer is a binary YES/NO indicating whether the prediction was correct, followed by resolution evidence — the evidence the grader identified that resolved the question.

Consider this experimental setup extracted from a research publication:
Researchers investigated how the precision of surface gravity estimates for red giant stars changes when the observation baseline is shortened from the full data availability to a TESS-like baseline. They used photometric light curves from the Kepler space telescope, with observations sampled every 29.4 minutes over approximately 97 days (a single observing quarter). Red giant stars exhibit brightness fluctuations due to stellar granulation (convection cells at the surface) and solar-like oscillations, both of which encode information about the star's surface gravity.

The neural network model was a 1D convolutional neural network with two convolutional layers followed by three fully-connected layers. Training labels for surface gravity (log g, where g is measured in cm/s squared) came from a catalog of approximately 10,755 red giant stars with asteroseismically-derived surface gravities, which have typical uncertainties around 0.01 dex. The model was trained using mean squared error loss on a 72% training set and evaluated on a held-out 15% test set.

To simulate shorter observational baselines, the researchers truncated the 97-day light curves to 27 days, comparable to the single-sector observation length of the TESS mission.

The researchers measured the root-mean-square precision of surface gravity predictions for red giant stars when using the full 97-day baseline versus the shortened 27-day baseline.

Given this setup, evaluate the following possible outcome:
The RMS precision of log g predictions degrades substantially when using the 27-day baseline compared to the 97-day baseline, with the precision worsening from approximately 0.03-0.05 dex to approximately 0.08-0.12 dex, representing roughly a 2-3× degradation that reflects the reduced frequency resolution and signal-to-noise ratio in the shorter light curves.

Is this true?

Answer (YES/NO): NO